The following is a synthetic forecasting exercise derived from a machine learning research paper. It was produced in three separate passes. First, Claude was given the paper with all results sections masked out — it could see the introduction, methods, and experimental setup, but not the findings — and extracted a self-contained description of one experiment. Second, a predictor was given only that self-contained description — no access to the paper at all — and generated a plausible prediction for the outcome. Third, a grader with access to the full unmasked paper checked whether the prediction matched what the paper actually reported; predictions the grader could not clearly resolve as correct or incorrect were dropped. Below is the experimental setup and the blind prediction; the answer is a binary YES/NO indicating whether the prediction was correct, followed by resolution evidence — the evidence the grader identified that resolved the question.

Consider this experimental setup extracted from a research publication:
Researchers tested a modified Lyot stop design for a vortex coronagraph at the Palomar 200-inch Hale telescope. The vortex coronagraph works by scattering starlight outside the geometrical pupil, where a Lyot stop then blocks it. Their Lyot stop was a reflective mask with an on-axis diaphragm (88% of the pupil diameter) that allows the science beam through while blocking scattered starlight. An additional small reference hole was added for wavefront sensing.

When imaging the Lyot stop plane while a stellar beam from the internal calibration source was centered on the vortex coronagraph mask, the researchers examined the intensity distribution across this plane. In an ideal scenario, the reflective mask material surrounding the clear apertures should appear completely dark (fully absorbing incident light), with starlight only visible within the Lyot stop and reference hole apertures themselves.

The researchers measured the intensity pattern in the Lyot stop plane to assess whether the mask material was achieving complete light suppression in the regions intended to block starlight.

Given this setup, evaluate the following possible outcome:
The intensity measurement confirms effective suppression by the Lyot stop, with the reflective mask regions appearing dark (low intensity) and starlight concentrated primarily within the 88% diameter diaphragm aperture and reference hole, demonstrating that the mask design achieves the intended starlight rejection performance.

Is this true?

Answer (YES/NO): NO